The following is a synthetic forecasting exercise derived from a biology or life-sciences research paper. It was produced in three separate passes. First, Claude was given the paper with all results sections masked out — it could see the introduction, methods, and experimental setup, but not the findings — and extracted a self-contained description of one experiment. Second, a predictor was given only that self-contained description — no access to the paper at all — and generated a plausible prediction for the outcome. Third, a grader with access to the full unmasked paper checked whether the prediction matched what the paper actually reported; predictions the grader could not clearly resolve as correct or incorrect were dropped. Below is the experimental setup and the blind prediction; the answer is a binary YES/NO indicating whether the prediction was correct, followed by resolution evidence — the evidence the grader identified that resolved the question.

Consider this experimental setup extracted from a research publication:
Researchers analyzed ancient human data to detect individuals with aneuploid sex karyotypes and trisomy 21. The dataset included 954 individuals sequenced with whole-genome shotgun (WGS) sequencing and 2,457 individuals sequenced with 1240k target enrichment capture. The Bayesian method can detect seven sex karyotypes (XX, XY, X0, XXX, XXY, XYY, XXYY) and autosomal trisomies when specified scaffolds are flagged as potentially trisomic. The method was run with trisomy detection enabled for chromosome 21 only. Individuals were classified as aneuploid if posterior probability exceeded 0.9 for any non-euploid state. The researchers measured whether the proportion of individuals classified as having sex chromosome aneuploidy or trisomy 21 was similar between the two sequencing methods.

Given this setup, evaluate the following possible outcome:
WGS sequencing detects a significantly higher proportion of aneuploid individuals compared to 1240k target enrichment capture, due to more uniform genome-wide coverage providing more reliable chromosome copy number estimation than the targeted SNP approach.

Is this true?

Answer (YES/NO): NO